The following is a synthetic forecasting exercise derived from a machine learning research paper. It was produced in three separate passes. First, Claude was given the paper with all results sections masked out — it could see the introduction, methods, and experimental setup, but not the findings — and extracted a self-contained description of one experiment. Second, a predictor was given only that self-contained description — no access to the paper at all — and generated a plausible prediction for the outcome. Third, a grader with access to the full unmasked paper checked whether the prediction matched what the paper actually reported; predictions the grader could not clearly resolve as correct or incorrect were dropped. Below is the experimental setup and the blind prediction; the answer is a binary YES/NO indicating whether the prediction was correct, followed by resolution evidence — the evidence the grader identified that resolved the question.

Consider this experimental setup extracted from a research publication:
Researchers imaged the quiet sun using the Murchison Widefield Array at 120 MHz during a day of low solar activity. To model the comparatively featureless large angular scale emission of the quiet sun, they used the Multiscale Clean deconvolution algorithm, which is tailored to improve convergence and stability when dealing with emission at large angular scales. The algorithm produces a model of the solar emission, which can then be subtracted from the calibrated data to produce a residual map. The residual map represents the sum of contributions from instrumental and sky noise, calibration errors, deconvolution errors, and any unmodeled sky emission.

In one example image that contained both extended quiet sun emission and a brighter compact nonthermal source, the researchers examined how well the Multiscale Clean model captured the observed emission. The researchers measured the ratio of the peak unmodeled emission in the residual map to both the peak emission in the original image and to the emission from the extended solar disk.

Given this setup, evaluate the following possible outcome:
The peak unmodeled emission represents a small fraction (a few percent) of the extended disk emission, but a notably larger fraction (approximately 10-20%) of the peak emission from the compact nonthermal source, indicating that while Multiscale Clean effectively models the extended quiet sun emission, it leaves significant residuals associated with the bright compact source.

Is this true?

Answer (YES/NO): NO